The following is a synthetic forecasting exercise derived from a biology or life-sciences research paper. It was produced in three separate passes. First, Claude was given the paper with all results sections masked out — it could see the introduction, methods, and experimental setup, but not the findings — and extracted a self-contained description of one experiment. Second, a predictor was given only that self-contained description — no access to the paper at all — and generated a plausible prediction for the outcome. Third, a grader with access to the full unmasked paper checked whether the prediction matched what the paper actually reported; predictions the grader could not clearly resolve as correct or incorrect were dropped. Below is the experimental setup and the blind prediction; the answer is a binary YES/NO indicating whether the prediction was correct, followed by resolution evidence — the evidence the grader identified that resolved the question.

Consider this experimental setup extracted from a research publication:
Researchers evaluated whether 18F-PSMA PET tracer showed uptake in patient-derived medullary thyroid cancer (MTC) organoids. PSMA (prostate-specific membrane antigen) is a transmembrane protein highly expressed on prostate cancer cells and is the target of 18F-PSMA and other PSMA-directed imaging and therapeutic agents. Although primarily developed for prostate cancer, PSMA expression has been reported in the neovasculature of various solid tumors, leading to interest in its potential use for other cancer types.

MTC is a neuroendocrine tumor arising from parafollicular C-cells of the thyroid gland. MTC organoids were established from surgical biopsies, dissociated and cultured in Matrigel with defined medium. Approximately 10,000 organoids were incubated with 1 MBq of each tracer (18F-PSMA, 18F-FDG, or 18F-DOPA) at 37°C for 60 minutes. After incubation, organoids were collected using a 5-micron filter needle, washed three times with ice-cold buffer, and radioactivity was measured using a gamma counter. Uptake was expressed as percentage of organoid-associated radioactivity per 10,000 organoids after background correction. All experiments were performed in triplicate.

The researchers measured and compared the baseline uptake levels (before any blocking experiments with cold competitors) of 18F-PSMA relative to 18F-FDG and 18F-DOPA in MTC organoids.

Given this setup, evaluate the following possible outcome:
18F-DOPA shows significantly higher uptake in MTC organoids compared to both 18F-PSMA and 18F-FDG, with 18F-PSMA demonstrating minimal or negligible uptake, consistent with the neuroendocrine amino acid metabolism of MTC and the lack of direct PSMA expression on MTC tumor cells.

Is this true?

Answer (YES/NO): NO